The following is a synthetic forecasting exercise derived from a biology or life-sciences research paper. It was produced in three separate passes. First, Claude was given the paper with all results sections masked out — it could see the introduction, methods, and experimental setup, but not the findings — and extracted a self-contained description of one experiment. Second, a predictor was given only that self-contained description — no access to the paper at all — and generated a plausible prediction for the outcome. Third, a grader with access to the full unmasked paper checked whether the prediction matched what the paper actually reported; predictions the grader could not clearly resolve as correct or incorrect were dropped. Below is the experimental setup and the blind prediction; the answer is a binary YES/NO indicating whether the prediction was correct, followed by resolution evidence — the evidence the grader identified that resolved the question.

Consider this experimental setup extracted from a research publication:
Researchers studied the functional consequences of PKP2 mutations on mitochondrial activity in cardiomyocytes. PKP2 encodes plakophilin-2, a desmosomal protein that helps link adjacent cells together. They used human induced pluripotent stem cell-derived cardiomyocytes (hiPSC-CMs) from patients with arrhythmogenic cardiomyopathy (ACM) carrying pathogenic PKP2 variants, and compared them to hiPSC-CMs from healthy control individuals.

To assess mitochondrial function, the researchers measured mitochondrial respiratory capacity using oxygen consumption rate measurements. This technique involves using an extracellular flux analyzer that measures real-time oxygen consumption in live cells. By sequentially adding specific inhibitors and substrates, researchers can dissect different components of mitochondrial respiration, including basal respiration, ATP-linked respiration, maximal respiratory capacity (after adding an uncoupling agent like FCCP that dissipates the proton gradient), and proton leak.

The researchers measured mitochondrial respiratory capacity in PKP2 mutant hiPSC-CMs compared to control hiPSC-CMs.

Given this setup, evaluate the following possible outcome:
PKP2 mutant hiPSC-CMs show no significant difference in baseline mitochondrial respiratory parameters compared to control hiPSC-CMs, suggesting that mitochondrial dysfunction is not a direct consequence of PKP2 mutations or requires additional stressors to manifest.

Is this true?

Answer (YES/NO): NO